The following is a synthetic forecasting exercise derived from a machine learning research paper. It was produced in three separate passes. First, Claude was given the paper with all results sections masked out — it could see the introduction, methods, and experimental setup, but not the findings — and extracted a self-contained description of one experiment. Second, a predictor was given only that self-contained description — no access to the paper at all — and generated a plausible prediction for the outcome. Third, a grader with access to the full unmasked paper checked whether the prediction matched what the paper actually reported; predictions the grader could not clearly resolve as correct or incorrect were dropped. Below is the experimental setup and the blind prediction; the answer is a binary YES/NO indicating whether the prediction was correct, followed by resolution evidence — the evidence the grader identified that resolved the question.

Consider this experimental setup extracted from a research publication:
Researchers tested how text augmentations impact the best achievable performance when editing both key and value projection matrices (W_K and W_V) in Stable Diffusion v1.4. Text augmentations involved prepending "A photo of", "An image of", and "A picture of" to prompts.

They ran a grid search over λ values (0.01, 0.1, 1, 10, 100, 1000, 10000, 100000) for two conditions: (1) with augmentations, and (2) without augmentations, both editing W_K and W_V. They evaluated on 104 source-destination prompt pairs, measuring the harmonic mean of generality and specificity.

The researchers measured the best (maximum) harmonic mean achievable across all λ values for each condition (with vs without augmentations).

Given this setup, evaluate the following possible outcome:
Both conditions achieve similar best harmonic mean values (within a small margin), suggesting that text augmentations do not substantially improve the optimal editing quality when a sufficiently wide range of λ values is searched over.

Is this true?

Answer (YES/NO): YES